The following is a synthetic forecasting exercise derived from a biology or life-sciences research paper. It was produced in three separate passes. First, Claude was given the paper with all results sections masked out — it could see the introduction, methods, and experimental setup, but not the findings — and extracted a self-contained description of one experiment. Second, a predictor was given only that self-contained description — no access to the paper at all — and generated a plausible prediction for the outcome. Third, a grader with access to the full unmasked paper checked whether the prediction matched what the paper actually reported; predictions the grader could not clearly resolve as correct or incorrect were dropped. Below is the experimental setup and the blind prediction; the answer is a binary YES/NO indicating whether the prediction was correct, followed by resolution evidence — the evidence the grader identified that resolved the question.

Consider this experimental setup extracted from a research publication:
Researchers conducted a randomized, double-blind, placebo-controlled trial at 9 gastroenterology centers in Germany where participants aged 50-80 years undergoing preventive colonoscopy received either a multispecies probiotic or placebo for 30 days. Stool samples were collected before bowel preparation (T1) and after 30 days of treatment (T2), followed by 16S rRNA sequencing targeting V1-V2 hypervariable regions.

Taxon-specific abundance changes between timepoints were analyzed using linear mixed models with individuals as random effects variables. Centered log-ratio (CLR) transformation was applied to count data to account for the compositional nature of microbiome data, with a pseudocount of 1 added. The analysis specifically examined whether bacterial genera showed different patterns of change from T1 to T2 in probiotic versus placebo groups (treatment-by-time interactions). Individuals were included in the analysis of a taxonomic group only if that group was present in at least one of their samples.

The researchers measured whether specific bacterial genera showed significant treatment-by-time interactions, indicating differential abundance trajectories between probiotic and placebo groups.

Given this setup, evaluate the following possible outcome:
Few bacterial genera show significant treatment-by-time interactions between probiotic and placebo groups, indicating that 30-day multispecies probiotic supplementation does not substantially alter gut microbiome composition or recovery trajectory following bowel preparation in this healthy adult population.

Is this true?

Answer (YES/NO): NO